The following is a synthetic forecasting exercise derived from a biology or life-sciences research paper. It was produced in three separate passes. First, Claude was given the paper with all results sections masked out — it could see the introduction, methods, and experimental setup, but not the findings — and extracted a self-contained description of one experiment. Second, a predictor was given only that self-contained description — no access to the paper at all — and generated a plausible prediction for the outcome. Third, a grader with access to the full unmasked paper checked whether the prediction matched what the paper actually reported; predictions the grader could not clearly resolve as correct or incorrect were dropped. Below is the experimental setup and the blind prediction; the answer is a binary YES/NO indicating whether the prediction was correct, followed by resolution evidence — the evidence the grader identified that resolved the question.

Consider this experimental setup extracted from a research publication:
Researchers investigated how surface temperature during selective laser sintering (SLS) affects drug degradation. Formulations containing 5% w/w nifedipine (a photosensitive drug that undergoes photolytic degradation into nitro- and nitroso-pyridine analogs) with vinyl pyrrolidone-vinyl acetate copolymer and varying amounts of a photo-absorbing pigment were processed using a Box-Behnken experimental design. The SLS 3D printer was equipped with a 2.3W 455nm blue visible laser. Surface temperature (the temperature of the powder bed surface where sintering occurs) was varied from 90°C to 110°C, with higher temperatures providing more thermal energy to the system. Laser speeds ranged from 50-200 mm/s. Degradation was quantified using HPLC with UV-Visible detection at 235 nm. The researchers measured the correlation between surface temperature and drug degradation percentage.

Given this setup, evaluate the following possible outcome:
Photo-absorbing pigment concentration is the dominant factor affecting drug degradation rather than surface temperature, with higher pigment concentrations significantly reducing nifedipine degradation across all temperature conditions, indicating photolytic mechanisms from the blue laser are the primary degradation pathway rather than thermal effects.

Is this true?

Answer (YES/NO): NO